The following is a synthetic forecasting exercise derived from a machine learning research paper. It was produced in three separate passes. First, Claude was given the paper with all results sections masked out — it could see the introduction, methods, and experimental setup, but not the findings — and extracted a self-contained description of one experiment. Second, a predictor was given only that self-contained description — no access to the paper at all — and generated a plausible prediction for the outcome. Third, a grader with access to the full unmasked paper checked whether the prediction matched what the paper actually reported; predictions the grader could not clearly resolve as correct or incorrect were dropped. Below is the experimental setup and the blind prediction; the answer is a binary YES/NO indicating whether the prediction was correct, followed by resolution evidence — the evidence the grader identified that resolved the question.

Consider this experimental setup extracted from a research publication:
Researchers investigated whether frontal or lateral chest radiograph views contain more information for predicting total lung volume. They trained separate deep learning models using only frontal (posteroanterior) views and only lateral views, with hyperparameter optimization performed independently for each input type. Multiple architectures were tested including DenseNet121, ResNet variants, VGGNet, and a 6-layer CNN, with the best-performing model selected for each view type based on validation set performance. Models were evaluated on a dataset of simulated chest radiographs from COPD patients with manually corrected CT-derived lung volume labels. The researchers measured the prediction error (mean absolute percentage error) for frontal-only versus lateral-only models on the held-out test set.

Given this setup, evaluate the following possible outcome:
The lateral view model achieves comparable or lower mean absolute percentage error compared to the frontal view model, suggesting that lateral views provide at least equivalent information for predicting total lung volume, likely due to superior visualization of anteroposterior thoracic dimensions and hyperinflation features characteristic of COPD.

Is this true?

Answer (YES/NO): YES